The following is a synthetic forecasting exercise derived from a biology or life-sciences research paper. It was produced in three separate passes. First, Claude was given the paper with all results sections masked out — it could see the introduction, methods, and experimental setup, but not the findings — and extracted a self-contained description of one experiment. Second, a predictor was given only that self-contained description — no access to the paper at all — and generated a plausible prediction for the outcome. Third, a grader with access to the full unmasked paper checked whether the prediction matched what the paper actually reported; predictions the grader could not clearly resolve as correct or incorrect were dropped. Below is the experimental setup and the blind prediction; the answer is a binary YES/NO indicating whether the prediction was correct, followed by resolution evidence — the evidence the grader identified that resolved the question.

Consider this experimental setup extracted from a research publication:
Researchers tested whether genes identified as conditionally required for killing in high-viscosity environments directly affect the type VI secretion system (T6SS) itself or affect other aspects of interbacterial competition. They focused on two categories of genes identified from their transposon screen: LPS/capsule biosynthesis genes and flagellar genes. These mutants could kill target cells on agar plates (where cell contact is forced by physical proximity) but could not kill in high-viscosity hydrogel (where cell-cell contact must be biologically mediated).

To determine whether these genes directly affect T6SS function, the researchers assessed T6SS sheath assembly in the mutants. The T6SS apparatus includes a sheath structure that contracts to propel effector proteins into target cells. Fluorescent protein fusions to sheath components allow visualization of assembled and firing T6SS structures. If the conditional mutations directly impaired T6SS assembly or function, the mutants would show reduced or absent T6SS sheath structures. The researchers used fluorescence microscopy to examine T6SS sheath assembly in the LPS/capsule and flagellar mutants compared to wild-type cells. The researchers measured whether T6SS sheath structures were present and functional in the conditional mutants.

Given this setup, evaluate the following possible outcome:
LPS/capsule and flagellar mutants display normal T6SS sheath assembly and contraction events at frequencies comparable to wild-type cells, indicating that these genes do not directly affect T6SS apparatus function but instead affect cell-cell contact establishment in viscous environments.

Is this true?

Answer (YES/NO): NO